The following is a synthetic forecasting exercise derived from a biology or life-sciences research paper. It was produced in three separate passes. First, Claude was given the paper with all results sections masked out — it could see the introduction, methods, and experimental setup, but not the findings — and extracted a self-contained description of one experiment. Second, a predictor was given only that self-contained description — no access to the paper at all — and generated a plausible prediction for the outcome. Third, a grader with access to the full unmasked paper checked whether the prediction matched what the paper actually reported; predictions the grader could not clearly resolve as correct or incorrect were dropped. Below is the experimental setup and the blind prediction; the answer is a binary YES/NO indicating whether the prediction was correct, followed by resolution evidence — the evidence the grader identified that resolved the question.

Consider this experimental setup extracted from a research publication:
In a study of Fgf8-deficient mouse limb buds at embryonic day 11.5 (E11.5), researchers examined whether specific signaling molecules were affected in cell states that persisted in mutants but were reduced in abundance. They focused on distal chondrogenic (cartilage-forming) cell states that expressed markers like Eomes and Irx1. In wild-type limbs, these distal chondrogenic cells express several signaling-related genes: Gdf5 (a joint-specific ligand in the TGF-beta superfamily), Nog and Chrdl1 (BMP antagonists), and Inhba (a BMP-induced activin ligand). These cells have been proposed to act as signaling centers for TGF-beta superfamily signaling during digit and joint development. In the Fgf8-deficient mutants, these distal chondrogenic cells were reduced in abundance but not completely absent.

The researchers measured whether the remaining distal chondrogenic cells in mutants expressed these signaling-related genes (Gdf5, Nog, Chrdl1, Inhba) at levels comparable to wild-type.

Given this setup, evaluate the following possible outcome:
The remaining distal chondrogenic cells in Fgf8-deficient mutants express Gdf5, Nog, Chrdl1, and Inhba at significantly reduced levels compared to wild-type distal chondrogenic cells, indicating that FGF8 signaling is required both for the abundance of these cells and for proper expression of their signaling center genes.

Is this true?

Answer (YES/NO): NO